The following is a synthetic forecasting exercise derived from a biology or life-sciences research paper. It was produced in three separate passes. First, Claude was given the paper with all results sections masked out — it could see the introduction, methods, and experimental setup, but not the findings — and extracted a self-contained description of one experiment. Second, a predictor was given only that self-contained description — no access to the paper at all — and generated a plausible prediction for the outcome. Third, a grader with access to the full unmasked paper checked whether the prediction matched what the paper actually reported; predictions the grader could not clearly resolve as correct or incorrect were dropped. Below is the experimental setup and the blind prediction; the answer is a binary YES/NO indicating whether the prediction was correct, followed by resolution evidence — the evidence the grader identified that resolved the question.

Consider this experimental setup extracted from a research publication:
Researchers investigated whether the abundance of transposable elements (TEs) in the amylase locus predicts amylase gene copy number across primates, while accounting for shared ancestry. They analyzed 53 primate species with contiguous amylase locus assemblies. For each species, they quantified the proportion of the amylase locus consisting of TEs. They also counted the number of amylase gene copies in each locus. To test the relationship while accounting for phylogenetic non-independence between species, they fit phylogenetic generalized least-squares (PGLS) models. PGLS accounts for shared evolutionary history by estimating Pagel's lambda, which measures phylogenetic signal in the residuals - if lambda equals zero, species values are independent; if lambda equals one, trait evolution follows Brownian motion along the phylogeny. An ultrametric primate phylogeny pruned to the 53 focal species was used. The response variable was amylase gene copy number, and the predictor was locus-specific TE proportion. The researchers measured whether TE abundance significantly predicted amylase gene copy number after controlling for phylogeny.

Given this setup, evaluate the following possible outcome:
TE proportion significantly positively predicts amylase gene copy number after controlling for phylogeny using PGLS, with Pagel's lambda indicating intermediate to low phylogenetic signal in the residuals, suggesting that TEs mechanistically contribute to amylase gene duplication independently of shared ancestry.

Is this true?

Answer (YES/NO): NO